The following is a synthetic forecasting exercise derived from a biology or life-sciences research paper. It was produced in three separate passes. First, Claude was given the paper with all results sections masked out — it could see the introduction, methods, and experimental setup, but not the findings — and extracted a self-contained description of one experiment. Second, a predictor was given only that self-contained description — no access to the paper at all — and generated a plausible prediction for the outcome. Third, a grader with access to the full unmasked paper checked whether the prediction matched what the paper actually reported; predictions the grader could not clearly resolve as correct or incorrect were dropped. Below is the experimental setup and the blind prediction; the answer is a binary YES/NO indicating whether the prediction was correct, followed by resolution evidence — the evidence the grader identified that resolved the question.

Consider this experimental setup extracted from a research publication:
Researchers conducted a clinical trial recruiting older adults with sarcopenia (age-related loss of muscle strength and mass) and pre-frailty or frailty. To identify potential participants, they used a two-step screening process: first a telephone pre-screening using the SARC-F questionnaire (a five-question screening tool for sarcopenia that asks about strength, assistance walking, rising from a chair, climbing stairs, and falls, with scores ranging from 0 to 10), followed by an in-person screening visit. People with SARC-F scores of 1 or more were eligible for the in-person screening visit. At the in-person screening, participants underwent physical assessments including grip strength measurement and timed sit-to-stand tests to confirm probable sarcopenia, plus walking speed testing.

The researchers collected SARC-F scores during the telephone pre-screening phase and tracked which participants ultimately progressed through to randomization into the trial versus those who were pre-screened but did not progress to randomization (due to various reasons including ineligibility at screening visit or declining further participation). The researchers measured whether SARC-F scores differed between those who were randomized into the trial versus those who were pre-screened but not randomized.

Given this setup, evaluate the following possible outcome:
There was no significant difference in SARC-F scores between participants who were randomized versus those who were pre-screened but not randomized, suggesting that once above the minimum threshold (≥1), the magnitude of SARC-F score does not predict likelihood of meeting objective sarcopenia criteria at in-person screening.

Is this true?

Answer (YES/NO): NO